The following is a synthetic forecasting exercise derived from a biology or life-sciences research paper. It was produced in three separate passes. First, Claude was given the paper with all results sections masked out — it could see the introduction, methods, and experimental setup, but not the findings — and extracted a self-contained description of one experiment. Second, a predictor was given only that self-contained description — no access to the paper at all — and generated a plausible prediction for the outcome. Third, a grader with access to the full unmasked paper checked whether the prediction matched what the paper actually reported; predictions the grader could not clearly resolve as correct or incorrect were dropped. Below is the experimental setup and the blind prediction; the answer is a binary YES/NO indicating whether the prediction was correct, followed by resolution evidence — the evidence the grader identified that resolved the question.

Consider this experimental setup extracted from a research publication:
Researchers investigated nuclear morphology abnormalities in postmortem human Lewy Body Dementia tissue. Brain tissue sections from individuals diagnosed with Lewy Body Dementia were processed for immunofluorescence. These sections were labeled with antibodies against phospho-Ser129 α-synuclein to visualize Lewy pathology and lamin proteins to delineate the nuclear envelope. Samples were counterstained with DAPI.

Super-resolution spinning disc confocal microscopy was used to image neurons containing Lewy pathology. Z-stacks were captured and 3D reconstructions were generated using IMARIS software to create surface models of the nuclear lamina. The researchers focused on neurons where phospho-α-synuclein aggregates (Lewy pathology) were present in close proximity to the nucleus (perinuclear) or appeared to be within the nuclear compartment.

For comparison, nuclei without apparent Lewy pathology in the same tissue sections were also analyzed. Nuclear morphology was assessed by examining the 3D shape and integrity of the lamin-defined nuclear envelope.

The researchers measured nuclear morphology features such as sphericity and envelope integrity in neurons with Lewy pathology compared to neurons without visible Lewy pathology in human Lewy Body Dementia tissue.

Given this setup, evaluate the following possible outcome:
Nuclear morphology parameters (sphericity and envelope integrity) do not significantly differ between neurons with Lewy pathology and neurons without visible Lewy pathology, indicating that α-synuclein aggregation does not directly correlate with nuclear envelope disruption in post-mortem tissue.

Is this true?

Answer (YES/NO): NO